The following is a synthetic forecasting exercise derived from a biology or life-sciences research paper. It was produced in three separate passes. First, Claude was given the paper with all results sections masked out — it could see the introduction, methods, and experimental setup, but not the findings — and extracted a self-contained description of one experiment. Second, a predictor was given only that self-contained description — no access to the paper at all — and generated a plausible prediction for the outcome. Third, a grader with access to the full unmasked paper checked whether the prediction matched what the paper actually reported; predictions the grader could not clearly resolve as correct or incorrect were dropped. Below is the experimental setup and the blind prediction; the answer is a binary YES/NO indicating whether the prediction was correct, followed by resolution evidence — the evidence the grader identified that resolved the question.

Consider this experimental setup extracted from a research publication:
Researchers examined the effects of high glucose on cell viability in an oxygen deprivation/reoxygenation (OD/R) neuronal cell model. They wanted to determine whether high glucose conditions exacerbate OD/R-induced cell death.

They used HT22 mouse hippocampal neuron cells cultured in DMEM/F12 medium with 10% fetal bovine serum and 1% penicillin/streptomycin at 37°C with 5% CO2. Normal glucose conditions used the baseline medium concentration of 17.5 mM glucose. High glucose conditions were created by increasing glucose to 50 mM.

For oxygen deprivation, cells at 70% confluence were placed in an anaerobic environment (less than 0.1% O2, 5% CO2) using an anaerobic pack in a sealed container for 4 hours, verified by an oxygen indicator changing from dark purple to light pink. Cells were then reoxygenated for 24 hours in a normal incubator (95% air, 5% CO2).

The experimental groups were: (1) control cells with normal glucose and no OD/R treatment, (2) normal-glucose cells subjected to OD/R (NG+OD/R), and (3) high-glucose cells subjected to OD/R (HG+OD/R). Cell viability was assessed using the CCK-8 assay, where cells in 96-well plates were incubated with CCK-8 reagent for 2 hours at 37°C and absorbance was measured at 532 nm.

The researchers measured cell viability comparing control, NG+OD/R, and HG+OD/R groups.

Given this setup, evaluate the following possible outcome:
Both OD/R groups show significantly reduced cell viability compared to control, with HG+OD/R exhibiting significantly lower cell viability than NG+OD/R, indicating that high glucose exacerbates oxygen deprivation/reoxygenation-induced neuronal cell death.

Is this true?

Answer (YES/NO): YES